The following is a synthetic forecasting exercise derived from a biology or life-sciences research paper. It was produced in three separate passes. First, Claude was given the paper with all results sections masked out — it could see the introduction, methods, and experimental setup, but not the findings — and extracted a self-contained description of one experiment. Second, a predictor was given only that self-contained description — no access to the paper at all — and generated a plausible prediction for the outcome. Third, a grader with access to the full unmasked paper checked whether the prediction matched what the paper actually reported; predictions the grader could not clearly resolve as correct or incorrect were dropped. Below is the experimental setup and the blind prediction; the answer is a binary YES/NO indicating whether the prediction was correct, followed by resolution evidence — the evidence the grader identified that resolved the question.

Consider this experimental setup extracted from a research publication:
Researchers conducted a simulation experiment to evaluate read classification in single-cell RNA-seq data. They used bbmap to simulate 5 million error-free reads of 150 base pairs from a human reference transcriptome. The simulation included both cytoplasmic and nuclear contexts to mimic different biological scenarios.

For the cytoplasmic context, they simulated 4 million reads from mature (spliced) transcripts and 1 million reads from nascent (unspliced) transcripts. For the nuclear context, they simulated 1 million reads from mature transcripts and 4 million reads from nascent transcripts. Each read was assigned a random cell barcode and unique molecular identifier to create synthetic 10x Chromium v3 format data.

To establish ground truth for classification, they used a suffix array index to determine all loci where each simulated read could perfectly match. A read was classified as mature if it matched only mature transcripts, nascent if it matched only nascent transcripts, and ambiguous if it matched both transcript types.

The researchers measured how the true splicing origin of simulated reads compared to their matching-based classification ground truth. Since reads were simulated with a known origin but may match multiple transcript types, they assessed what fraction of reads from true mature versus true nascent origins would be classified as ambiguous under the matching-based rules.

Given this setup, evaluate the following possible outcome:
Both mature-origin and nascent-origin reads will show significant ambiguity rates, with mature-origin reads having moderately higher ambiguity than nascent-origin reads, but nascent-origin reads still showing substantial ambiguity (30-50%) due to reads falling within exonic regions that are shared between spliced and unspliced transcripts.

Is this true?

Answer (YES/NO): NO